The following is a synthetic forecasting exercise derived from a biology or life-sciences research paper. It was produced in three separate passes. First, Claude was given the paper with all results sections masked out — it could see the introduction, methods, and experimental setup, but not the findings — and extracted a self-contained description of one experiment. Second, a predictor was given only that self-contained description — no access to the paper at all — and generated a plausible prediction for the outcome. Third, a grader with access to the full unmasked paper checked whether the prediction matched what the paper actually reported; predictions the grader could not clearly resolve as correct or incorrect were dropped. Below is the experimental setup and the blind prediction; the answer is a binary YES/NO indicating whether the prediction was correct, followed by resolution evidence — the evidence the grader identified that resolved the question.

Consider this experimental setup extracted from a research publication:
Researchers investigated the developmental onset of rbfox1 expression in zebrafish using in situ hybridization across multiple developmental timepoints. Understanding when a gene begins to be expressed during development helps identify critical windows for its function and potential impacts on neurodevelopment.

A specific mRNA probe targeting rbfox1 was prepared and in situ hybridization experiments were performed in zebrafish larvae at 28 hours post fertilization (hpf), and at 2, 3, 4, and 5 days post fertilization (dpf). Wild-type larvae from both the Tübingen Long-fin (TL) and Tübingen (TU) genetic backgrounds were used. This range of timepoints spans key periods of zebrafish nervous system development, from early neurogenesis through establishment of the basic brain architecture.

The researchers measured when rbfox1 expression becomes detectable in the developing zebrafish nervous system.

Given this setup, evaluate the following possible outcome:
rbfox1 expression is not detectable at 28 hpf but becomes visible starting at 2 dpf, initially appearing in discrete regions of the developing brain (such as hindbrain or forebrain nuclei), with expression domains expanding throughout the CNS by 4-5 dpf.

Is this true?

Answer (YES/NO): NO